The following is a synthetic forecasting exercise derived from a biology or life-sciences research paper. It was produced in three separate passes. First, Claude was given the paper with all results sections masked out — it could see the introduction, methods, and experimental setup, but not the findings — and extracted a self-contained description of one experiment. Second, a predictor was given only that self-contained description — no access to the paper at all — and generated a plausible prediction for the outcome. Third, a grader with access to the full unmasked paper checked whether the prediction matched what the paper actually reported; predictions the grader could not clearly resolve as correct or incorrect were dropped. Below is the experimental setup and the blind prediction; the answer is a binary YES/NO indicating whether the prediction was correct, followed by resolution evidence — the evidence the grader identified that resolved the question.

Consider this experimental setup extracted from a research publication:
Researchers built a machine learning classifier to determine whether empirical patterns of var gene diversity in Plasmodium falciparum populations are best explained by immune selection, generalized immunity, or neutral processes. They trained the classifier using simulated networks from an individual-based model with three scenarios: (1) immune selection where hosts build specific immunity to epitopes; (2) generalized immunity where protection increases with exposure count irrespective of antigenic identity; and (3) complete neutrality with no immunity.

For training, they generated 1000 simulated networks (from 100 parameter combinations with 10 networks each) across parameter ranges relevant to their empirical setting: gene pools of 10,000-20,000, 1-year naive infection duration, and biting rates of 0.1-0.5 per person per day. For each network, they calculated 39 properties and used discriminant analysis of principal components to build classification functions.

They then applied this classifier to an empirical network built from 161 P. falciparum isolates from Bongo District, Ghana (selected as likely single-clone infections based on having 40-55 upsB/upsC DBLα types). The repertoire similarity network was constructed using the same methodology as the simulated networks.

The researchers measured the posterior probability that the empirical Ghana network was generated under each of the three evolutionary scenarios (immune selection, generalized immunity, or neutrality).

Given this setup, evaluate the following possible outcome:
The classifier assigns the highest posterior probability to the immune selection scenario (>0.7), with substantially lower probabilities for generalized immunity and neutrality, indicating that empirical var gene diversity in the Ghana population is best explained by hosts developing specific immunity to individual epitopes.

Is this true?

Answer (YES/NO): YES